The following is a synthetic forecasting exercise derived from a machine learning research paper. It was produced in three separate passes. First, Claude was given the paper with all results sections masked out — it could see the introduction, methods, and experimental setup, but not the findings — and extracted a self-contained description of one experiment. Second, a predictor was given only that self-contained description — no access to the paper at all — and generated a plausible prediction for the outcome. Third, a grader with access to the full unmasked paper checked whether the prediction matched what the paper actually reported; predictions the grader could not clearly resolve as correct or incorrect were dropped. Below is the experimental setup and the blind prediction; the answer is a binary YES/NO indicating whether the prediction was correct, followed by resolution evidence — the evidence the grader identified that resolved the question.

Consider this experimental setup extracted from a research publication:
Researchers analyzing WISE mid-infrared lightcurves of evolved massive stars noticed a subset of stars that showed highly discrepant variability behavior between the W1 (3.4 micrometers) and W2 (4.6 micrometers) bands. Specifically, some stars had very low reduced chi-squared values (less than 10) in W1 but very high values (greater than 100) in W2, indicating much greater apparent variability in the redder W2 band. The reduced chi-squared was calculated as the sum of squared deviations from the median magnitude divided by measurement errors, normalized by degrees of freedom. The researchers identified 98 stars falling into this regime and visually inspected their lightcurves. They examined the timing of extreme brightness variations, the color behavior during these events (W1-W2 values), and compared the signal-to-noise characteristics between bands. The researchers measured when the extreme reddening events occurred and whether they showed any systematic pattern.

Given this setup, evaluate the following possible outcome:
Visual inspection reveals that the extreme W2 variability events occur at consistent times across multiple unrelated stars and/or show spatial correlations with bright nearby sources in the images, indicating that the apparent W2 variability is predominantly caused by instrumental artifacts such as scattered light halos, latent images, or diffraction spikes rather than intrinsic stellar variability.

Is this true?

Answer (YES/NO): YES